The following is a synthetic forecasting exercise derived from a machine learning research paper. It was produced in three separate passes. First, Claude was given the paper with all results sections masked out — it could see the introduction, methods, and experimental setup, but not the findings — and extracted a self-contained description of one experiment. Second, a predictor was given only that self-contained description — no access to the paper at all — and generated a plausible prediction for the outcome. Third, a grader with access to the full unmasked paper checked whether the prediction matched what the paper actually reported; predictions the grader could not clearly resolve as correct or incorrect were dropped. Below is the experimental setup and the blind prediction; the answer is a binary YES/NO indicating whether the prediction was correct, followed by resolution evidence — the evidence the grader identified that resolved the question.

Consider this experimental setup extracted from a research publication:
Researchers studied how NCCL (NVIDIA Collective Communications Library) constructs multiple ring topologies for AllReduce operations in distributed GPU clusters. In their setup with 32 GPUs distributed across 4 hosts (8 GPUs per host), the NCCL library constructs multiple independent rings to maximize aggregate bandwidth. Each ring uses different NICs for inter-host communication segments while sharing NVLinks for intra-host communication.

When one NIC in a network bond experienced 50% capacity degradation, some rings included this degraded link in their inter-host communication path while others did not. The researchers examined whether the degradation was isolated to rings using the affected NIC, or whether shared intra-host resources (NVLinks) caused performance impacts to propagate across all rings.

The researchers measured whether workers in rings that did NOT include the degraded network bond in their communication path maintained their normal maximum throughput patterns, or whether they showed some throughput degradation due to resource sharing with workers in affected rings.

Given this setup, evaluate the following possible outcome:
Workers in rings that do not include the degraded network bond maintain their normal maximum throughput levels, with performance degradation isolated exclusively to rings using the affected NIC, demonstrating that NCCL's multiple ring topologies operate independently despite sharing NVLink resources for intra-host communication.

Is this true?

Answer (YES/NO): YES